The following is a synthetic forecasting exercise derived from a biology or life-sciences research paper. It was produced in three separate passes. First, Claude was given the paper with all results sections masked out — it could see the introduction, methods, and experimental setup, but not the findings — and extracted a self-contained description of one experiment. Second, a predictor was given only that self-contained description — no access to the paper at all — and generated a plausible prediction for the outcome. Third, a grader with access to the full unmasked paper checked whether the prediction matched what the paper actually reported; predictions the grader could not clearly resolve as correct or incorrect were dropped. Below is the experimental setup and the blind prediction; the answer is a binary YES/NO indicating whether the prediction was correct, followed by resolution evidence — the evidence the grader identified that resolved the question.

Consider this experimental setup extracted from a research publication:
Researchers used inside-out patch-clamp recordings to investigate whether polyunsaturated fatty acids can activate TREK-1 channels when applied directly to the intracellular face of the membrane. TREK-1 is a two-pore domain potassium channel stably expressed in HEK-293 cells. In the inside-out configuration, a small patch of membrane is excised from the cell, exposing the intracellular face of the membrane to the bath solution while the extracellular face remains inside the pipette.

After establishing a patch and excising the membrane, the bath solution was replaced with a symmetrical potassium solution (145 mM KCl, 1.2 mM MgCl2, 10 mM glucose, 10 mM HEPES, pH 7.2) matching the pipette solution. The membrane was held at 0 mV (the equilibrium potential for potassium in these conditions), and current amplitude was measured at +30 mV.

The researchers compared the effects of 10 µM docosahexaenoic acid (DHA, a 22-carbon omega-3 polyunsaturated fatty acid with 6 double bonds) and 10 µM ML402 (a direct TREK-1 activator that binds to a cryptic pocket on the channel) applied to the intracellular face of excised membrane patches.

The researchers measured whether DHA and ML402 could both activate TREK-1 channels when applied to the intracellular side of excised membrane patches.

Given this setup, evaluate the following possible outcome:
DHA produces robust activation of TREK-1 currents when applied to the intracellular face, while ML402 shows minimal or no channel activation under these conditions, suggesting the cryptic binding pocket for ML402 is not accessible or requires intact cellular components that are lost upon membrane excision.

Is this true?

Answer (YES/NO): NO